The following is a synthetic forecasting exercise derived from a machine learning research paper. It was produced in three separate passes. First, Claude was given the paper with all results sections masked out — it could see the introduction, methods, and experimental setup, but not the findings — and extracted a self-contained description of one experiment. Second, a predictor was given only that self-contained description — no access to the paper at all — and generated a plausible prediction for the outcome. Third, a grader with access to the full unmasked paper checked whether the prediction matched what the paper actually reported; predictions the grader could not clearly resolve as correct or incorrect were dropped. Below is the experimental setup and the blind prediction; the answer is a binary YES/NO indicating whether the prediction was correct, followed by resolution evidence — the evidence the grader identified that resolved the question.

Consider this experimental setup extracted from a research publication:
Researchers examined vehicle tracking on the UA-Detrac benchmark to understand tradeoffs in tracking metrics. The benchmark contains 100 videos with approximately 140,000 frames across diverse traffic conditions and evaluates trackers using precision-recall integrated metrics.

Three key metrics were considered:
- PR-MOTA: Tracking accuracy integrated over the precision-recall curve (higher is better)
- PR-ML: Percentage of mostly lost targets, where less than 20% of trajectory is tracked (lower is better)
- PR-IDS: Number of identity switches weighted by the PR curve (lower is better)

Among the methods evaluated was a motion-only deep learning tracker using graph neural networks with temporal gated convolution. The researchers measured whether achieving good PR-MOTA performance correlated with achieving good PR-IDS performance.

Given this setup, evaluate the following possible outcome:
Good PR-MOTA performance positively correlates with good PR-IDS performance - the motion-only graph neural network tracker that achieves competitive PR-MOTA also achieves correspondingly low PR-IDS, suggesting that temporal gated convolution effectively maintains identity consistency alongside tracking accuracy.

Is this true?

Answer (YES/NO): NO